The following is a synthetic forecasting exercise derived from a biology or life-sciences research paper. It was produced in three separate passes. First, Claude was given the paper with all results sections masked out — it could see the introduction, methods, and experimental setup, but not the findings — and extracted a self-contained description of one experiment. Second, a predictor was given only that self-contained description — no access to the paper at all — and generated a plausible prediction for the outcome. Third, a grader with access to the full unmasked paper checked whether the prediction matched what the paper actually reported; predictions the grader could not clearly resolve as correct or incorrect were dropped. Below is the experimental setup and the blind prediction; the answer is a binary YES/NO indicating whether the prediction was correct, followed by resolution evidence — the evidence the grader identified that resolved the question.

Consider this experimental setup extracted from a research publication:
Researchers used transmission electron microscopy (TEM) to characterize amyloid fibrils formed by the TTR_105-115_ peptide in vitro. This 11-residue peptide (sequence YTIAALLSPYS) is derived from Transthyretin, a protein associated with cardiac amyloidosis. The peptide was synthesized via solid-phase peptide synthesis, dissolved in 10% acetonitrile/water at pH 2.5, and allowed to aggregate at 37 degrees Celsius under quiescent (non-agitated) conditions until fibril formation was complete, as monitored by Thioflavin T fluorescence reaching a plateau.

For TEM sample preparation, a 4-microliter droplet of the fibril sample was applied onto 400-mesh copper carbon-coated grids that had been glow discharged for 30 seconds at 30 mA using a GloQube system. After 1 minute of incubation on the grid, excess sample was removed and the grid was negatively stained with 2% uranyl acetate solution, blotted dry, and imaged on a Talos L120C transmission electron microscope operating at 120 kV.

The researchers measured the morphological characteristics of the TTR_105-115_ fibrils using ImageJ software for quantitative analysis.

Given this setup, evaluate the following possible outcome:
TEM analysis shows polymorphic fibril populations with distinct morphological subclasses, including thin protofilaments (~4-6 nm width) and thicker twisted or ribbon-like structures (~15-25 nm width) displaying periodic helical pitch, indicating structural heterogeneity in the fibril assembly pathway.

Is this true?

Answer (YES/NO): NO